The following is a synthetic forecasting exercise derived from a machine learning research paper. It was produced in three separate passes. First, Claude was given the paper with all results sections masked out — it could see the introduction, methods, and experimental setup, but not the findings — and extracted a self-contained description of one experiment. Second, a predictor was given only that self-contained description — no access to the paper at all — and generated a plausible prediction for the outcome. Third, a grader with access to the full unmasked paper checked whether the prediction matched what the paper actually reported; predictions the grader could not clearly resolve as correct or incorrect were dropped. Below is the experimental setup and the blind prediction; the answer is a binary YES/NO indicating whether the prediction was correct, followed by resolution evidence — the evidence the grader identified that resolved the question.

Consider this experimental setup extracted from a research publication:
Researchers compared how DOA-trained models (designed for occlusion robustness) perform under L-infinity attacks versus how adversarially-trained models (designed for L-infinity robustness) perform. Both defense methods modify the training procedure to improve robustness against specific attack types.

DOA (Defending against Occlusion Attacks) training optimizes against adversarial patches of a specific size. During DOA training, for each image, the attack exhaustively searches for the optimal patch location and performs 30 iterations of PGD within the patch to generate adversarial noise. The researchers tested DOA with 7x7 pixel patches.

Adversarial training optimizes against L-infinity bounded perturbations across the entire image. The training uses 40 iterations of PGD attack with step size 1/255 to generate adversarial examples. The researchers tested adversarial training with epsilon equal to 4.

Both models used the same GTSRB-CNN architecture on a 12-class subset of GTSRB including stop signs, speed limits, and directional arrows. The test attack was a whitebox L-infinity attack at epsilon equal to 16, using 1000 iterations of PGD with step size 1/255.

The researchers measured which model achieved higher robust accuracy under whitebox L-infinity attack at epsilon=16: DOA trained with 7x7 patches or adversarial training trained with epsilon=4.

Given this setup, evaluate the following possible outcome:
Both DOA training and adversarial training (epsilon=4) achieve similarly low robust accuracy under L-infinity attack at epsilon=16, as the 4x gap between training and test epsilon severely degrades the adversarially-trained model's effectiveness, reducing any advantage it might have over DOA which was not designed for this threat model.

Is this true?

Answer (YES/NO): NO